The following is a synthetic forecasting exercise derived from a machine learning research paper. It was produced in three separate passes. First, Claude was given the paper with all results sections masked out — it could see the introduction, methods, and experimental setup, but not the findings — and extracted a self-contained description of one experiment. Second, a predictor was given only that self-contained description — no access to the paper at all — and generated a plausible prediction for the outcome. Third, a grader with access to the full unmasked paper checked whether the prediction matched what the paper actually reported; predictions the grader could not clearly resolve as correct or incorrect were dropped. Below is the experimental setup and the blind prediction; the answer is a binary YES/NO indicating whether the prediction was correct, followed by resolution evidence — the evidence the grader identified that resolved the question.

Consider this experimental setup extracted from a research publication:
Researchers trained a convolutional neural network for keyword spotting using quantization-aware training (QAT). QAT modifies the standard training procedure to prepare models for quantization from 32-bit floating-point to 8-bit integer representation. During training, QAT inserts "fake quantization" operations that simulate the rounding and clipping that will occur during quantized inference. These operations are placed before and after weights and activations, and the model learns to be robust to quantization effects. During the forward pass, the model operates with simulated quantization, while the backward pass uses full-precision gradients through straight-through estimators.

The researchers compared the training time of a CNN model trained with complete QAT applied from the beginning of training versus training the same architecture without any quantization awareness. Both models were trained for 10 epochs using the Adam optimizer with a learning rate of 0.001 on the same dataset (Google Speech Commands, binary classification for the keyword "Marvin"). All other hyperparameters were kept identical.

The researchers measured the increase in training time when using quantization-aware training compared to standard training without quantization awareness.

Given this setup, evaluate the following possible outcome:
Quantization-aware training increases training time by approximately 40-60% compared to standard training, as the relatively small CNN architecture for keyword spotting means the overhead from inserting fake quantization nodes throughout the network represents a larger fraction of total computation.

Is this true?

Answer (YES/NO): NO